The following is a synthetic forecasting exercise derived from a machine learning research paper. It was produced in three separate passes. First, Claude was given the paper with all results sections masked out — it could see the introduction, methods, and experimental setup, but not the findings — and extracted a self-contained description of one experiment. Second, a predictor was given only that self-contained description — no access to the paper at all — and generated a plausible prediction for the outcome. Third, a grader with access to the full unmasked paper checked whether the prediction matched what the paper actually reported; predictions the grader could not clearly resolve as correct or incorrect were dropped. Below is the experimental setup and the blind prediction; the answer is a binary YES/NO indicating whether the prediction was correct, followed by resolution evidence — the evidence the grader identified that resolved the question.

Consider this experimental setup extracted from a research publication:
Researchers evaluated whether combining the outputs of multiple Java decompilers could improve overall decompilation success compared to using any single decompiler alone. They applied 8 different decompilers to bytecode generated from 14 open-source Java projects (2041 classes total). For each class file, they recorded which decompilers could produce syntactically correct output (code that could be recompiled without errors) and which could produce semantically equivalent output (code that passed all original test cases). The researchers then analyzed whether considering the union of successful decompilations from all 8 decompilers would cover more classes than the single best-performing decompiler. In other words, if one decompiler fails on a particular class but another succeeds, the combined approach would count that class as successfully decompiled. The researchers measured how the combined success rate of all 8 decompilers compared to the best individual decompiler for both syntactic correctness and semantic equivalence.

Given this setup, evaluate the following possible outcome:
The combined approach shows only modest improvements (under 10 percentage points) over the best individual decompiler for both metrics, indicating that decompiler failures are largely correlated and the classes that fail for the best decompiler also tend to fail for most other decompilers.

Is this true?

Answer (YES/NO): NO